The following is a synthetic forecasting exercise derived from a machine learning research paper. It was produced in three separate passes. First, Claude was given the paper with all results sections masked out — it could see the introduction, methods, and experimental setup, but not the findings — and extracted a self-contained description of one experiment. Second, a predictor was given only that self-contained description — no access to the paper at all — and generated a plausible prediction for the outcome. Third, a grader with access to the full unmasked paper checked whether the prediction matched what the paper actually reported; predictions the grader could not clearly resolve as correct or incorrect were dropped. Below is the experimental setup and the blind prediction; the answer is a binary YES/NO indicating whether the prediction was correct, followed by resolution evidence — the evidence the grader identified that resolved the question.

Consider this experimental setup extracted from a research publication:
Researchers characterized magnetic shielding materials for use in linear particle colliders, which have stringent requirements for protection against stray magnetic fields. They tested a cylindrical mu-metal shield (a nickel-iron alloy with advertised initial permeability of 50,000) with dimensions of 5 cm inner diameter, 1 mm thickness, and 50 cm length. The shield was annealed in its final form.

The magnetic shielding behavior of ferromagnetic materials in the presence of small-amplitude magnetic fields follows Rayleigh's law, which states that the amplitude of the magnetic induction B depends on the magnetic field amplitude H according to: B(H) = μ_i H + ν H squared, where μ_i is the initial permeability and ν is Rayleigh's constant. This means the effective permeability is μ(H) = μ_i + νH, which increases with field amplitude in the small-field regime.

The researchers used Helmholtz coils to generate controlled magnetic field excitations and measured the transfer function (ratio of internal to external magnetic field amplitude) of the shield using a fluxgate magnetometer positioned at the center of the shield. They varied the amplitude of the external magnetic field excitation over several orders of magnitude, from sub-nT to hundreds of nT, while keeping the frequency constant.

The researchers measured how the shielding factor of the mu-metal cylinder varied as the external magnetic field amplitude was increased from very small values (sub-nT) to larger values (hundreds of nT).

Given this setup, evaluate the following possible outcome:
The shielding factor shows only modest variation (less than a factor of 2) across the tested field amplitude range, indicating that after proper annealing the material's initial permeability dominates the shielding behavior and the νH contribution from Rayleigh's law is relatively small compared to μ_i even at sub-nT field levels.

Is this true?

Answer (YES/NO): YES